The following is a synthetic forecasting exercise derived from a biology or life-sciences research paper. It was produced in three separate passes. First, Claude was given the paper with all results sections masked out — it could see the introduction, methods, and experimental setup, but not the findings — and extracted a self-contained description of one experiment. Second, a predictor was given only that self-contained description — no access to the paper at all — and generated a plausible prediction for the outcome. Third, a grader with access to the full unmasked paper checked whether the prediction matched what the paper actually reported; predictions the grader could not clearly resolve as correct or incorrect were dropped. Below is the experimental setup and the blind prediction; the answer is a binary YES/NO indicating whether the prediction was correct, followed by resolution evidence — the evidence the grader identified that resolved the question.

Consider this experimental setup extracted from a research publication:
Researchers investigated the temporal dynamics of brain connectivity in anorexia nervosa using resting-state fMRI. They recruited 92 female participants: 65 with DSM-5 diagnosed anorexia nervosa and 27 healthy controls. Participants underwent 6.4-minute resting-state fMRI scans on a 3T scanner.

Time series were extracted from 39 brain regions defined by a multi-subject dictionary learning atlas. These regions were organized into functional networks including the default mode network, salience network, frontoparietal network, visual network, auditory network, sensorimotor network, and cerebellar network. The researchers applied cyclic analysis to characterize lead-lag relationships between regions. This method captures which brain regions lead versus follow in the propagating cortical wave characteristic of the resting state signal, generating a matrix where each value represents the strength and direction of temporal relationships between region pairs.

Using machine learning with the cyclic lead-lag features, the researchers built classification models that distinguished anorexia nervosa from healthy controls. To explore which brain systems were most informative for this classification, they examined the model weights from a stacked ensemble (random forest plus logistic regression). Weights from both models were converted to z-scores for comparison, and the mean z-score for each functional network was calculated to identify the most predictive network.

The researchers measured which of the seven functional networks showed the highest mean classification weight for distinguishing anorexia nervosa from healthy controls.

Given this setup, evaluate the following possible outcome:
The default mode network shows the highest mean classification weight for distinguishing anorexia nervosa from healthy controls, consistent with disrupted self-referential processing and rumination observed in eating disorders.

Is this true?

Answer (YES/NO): NO